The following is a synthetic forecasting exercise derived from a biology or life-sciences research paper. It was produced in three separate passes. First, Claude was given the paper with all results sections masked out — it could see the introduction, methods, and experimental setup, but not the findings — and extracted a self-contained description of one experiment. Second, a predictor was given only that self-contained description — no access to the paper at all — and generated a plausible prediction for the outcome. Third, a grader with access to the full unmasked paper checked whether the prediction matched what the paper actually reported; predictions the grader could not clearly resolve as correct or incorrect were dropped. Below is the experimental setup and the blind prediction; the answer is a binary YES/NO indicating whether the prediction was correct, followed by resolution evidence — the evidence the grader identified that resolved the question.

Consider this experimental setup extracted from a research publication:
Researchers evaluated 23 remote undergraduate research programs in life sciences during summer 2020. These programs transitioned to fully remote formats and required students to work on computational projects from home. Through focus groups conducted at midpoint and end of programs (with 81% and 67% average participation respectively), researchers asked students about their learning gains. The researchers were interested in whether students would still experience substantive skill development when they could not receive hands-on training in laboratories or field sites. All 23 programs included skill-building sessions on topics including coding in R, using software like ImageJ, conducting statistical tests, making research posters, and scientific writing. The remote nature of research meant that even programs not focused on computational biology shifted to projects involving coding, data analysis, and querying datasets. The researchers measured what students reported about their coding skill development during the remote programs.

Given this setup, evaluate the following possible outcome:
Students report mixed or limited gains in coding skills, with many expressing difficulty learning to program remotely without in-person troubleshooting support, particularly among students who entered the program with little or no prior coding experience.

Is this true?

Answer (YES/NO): NO